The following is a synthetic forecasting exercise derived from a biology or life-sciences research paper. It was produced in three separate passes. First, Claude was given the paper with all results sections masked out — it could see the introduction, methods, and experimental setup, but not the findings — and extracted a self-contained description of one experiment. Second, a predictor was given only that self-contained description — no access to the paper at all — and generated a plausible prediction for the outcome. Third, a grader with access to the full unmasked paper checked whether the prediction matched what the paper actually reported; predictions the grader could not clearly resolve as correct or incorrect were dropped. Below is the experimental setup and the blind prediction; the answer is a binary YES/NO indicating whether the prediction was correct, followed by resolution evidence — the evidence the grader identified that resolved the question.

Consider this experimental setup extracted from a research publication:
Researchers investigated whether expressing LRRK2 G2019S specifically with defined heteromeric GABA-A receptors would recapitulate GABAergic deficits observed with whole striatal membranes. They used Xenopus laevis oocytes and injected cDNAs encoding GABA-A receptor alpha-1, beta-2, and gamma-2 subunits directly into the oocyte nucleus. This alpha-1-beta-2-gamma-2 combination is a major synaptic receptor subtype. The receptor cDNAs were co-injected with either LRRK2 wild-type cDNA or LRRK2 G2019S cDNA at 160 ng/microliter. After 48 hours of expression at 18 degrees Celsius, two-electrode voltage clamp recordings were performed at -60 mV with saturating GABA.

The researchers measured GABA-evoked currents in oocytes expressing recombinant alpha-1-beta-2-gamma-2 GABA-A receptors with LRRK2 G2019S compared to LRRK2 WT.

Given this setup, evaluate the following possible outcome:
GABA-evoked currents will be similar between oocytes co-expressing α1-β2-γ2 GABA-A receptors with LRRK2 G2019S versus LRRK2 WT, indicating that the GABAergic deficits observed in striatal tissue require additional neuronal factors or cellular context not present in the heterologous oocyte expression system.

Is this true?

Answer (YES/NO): NO